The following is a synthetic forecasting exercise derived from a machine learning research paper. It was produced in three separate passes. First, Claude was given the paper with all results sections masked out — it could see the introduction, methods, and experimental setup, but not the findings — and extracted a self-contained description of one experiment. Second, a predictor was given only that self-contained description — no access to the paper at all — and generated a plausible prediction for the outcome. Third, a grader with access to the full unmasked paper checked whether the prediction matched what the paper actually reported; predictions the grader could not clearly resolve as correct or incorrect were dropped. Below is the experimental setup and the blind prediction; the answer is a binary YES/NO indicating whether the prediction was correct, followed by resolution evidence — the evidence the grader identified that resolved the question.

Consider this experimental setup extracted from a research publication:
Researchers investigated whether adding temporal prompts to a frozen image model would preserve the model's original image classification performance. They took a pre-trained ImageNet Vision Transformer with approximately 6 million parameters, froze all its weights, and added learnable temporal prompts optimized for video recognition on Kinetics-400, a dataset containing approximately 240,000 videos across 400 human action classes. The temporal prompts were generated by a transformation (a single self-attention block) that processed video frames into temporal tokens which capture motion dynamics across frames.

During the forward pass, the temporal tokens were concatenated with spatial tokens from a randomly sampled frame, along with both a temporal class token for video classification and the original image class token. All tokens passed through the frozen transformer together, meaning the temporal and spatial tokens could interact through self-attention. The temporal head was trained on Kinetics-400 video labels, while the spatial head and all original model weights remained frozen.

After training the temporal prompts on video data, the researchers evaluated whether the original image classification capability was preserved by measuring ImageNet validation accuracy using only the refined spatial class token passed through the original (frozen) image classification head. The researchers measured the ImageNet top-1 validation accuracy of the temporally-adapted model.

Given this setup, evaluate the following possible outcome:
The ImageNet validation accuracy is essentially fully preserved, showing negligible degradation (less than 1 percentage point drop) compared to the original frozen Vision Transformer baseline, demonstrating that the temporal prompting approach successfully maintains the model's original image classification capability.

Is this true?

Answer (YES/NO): YES